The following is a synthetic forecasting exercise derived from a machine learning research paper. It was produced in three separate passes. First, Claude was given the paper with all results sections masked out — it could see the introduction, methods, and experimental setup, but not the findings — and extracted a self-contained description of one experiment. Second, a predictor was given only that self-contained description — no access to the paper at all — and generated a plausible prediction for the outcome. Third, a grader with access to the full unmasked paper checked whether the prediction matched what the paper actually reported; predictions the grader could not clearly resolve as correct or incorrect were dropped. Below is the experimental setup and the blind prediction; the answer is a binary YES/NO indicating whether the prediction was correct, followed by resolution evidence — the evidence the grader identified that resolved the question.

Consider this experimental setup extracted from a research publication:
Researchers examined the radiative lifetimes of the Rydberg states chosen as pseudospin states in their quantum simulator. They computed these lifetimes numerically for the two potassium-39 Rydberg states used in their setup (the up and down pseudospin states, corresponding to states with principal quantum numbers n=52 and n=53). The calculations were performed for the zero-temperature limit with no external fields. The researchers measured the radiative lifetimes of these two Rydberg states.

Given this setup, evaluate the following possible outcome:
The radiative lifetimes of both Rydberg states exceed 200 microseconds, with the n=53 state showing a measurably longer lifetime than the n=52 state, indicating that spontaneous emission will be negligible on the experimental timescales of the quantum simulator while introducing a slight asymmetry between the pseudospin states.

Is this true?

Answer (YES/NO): NO